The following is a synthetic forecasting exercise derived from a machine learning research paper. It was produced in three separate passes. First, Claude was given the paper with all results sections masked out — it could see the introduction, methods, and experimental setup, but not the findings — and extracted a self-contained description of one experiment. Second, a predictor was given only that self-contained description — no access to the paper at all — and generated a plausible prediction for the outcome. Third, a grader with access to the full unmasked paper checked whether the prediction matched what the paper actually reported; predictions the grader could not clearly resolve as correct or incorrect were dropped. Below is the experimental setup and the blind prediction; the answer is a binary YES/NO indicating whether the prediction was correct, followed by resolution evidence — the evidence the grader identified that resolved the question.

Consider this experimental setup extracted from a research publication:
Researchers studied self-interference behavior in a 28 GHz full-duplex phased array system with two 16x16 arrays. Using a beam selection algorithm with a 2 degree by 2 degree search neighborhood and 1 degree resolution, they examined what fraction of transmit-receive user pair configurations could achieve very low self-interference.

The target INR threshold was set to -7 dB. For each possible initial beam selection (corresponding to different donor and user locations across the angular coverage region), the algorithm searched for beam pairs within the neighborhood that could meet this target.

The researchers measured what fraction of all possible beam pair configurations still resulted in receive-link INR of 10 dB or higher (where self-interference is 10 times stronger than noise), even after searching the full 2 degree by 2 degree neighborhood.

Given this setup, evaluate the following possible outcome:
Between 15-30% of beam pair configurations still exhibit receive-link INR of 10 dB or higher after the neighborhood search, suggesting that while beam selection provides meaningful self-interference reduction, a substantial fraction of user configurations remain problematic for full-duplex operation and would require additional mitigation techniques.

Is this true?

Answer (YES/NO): NO